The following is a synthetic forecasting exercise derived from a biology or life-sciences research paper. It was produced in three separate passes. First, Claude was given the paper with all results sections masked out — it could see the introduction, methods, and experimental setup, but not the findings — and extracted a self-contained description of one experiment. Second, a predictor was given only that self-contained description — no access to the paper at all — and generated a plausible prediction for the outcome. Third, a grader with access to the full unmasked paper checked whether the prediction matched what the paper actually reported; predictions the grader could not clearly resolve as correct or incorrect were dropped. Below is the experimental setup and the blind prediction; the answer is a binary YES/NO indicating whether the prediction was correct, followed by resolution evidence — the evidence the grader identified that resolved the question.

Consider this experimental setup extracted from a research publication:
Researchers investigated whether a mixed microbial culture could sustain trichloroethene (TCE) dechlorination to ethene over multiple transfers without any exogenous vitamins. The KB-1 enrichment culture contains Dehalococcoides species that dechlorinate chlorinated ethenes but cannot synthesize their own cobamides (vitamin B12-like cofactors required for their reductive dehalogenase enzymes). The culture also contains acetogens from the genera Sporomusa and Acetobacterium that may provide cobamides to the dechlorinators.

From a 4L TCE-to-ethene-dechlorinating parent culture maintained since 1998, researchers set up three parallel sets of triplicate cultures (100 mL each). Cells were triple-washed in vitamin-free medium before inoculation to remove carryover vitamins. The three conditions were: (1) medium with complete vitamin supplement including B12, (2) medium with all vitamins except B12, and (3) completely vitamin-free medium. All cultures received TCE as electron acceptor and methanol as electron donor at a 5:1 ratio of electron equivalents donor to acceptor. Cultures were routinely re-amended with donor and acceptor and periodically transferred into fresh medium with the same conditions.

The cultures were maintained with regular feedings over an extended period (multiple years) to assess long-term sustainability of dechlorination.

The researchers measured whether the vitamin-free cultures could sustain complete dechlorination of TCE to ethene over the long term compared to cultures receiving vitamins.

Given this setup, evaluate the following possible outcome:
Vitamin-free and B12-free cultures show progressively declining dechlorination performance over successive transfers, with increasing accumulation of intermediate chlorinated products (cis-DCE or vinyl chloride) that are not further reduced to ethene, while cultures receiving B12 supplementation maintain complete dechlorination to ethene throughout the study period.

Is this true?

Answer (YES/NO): NO